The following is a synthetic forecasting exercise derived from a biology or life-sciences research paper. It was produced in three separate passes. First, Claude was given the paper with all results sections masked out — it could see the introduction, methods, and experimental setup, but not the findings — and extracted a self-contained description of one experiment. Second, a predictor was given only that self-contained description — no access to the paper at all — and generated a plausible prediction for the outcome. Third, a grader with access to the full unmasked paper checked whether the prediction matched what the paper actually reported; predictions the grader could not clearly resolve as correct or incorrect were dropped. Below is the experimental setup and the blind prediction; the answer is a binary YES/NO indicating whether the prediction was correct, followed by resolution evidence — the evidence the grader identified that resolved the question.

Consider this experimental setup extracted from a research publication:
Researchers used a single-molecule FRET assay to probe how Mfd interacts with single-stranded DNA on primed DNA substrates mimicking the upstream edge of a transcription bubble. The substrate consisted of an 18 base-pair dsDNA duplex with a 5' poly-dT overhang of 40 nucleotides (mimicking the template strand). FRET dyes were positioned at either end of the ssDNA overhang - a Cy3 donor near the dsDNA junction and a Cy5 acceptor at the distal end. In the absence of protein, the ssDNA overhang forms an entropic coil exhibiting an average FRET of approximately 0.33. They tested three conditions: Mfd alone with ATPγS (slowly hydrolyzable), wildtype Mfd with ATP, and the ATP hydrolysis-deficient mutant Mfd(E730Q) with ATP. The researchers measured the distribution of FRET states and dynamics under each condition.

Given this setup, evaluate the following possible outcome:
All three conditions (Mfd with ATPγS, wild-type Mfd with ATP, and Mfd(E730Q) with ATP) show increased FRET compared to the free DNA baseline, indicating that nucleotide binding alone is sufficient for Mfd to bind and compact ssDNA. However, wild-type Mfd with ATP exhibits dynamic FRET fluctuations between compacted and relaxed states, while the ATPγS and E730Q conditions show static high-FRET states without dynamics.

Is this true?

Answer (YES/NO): NO